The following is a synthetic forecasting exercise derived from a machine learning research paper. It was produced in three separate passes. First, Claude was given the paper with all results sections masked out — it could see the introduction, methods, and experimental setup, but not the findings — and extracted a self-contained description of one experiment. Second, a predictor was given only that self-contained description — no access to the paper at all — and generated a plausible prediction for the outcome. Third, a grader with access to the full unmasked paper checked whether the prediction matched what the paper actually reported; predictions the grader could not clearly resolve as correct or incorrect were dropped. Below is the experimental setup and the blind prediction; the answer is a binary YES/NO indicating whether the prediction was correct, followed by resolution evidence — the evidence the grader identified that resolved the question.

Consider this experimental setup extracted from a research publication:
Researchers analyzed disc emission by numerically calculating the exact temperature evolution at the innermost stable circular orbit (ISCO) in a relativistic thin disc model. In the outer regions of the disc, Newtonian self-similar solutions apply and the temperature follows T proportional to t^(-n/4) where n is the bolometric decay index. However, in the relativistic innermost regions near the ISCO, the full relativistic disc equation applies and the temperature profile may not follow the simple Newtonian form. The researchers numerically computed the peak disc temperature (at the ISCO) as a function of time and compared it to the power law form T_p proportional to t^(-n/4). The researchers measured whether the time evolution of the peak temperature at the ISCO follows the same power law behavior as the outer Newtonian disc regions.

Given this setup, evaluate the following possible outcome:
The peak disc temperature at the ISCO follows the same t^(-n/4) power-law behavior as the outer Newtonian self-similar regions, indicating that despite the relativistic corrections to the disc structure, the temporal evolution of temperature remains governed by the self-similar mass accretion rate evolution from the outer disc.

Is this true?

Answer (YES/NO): YES